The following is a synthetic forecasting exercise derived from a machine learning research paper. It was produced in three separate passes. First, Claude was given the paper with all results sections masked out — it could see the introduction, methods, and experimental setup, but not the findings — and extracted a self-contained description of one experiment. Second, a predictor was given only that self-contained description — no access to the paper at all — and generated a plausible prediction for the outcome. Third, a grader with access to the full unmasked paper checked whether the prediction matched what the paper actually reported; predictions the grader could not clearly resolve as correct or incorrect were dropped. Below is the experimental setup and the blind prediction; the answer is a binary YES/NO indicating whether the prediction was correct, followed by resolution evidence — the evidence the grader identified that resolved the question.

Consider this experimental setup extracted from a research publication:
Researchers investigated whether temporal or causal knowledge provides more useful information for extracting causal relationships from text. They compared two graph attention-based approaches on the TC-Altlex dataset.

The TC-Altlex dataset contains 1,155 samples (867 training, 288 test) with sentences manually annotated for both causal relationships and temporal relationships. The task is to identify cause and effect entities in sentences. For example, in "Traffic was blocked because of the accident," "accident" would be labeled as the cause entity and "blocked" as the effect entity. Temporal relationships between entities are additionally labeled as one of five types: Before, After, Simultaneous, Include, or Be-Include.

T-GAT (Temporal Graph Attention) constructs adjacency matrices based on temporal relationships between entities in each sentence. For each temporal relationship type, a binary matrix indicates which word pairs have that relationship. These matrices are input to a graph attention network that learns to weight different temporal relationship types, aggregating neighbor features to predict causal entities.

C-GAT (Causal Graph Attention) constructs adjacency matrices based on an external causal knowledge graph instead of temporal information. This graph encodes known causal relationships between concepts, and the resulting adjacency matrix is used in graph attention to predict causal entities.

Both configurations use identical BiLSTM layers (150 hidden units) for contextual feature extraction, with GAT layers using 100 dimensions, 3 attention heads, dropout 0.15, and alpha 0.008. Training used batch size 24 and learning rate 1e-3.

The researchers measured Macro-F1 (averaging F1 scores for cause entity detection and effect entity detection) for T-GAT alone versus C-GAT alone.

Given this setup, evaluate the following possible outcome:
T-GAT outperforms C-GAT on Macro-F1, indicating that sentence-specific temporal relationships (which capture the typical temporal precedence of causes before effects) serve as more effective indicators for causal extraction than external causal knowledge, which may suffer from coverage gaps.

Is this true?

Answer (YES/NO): YES